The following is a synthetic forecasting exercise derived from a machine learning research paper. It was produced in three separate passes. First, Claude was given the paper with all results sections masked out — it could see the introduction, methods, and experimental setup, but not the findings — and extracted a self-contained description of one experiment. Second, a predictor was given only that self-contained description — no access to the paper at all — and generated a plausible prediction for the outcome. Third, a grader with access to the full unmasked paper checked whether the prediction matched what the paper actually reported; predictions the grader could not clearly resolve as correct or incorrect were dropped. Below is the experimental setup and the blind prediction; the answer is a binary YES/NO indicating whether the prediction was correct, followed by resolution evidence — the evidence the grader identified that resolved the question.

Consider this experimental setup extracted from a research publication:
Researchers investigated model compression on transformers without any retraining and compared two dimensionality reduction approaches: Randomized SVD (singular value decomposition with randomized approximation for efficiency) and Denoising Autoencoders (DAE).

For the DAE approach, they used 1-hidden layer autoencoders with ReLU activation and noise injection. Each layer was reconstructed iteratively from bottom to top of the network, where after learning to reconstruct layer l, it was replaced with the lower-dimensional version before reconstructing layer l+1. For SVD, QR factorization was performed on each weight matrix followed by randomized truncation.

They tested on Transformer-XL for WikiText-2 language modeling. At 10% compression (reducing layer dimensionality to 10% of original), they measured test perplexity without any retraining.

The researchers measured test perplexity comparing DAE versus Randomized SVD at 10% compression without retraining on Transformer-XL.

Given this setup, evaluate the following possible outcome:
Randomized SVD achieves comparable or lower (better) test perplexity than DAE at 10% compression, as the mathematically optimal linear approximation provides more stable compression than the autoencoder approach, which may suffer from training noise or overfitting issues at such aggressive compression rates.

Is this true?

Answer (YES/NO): NO